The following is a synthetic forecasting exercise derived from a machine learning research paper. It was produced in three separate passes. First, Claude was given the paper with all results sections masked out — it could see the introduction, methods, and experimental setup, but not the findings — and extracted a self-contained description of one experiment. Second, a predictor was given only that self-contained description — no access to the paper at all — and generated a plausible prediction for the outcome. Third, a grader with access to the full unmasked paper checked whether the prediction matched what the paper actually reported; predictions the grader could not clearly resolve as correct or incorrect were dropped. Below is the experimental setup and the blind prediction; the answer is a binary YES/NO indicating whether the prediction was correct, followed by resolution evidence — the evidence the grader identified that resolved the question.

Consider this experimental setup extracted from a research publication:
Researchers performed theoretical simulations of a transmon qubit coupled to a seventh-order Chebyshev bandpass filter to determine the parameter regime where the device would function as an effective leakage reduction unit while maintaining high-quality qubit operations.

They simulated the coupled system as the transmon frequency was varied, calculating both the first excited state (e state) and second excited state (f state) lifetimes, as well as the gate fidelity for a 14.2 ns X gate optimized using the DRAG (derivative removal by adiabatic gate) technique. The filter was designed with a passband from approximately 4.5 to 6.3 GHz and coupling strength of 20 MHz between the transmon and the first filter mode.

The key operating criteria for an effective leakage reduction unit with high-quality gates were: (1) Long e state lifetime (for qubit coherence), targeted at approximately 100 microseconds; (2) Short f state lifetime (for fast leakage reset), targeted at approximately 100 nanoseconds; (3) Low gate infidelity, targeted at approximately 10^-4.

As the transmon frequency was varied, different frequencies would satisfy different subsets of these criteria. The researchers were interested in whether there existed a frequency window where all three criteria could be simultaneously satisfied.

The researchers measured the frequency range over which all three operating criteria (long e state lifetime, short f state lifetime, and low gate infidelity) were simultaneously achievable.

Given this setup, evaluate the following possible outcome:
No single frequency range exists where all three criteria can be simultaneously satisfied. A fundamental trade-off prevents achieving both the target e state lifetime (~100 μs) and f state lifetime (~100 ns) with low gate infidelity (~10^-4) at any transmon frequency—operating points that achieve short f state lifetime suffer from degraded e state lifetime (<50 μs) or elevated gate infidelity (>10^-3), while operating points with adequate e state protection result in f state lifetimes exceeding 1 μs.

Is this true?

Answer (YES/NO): NO